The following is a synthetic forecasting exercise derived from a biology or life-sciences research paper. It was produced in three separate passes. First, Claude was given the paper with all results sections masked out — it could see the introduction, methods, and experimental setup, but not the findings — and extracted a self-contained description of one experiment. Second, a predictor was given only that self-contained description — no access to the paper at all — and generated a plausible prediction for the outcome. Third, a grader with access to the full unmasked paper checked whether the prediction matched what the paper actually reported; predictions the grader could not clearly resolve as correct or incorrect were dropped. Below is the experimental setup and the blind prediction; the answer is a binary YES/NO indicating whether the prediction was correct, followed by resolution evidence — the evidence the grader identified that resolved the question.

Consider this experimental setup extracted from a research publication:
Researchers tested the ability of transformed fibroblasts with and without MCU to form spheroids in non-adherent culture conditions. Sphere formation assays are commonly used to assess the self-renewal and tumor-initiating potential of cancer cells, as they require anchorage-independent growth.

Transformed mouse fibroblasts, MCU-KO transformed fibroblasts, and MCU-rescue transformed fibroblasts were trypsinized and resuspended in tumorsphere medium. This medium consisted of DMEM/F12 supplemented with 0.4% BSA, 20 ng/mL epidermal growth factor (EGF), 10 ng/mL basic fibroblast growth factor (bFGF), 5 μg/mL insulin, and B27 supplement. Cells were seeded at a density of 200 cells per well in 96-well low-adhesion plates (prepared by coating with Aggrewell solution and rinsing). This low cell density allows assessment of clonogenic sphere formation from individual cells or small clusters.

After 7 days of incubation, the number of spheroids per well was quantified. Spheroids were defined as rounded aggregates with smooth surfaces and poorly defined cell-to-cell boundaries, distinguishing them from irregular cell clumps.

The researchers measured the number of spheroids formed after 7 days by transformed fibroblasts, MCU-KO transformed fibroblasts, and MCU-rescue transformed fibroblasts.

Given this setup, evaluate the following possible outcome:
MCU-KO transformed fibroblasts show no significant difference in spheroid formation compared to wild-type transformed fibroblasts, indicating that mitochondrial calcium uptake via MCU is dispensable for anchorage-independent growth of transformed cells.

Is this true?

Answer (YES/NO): NO